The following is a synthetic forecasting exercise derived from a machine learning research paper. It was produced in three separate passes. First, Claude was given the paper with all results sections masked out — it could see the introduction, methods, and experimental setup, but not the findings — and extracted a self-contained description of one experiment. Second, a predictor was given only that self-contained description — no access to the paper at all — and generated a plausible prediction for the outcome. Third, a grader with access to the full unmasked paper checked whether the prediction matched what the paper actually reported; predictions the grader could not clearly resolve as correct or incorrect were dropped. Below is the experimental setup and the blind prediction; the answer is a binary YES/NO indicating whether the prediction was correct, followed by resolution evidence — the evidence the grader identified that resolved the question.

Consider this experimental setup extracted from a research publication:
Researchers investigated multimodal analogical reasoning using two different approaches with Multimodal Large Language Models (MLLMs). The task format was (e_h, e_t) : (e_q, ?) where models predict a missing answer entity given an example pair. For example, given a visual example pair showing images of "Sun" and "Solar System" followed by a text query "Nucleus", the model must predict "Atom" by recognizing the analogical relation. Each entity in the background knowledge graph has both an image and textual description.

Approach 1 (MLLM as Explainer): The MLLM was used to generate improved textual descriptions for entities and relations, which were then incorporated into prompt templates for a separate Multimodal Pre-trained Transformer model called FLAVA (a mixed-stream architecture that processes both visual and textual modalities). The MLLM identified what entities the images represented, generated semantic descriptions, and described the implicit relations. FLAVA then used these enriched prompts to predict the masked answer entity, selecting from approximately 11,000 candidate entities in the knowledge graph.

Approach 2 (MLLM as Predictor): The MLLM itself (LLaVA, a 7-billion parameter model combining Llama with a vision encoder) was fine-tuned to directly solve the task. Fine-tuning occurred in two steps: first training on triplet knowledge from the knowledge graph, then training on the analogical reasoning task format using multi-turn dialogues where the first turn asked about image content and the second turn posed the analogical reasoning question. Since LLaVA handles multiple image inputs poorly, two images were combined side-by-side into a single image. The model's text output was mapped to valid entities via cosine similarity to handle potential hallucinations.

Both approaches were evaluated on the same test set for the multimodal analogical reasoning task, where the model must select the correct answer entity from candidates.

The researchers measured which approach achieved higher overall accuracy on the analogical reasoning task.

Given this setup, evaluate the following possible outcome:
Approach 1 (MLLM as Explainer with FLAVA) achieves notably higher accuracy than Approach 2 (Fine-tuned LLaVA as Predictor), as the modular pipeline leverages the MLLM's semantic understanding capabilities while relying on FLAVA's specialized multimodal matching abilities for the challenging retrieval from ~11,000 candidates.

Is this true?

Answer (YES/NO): NO